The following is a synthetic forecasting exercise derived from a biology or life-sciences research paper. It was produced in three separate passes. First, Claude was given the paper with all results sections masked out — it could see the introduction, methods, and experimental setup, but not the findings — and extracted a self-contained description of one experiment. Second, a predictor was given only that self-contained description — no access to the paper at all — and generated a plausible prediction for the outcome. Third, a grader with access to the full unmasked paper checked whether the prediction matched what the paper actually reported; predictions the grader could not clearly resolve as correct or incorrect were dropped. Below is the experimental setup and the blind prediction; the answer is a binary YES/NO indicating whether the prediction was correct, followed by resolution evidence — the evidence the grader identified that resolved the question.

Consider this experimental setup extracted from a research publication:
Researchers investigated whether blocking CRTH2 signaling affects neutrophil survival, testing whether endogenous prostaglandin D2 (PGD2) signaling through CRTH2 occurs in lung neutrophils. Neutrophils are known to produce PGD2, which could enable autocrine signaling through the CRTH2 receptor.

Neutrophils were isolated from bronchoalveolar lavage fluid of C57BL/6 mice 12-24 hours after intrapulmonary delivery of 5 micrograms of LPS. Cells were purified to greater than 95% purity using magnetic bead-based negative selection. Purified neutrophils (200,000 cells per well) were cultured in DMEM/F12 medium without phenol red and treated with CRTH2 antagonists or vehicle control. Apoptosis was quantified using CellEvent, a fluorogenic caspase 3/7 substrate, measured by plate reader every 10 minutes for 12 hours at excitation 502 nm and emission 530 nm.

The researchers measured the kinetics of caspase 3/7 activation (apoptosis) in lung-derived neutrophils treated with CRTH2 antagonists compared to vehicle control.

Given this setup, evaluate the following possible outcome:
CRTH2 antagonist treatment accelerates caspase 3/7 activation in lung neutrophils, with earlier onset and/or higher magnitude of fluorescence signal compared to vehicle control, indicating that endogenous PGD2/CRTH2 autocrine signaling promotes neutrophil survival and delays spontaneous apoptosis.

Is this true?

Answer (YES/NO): YES